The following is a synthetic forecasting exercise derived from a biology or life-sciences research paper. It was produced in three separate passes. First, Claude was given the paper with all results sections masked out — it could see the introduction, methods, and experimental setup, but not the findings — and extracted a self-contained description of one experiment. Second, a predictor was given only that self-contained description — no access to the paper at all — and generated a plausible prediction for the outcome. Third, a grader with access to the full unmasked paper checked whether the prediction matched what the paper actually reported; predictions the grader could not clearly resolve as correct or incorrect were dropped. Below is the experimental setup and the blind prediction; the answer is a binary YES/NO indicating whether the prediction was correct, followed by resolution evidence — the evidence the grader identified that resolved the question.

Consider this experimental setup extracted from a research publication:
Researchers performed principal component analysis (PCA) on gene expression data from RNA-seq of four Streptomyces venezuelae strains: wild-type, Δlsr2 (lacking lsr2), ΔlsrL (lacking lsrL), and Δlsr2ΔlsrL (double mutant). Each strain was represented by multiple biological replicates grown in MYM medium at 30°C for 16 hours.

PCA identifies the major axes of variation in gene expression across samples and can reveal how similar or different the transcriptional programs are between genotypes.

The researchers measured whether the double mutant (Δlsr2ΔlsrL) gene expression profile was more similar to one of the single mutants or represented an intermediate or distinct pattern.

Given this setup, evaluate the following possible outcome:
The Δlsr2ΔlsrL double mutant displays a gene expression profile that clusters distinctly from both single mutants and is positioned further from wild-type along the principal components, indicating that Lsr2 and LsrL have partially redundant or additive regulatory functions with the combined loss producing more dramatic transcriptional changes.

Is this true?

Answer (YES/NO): NO